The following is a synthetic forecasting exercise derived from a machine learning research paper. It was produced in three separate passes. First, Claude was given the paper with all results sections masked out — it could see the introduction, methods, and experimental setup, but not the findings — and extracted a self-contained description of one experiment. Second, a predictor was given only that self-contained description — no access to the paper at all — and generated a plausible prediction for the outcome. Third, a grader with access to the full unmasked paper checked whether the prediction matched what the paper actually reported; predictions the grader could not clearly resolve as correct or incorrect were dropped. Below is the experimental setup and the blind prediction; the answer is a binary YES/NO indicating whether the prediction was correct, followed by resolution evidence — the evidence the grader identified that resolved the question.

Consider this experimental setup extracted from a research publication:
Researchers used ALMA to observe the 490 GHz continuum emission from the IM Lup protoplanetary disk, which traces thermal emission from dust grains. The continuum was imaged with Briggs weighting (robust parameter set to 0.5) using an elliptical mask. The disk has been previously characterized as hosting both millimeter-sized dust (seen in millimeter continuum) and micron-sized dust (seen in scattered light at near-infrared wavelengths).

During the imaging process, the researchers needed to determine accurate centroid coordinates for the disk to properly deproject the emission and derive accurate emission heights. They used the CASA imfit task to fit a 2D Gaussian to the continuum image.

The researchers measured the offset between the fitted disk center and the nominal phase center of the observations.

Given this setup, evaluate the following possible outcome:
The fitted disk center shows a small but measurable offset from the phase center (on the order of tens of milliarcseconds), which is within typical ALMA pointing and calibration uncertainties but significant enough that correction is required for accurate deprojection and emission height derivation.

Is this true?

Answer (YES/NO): NO